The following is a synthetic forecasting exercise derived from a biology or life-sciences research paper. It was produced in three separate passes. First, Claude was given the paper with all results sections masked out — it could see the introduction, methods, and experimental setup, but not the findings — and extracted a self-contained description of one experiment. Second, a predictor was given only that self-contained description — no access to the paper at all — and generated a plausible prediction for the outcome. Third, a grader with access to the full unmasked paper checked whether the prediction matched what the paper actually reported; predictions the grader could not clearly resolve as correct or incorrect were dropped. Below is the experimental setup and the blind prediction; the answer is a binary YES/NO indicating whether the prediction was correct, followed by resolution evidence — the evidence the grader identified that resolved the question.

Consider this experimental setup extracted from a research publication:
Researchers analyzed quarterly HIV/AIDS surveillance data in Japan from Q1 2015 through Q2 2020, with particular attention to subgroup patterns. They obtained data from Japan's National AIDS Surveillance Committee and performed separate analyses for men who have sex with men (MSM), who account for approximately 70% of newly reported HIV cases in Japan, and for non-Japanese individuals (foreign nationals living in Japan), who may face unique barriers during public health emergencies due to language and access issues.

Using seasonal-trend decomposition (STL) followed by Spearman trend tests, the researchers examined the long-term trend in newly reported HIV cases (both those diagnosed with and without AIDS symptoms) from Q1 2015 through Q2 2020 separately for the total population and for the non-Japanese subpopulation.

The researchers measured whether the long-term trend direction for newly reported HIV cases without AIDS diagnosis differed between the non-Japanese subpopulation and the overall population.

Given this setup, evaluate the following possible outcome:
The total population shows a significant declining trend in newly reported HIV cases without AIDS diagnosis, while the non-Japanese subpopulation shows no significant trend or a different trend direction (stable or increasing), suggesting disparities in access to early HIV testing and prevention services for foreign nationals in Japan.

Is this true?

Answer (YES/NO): YES